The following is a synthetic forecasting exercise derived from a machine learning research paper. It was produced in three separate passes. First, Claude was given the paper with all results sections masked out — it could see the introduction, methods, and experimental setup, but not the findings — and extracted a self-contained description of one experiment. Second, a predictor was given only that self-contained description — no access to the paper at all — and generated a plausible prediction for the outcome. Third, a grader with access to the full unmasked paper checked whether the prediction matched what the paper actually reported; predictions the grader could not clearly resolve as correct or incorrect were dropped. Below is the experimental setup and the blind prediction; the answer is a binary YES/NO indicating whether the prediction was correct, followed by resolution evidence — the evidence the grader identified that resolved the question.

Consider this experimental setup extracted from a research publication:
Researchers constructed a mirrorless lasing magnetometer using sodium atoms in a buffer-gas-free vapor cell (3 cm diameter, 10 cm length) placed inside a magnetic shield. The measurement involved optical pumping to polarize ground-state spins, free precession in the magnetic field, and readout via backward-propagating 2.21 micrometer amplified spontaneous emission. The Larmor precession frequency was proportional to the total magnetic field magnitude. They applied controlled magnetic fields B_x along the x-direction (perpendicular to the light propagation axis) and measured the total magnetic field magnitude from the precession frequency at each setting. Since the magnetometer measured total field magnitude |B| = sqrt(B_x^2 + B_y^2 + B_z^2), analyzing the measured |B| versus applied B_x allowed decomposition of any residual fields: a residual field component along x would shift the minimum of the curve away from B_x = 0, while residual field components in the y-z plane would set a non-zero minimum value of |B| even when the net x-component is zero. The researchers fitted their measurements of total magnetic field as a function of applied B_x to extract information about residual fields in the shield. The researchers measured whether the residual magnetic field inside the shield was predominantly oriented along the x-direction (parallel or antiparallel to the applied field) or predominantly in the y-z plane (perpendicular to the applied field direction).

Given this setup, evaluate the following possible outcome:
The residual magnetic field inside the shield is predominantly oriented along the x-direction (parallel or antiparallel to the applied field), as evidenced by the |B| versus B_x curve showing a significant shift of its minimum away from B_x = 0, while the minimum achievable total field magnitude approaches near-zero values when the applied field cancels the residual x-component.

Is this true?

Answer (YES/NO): NO